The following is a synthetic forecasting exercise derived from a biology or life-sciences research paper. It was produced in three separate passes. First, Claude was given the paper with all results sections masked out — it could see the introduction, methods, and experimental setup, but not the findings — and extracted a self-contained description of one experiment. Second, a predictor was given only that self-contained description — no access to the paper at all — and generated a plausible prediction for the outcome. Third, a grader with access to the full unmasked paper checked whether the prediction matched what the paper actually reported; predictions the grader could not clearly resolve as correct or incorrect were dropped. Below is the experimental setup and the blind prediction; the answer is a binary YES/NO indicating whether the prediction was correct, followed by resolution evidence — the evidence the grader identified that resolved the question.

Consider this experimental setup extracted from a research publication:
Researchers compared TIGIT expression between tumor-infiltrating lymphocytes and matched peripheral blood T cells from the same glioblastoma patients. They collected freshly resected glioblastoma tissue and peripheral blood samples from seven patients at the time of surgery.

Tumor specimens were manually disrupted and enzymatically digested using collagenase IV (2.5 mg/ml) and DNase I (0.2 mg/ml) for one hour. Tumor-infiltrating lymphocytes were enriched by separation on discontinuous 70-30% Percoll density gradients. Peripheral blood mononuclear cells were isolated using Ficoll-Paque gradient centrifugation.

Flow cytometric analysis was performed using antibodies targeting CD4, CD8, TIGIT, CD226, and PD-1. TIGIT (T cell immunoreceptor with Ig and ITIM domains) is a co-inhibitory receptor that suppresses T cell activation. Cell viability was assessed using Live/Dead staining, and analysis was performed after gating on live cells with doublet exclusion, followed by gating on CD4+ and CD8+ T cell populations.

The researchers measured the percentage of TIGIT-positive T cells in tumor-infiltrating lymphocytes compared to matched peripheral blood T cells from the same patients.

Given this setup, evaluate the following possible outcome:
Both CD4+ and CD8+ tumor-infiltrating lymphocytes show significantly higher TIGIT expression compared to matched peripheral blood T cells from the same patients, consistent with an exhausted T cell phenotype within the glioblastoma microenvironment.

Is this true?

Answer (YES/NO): NO